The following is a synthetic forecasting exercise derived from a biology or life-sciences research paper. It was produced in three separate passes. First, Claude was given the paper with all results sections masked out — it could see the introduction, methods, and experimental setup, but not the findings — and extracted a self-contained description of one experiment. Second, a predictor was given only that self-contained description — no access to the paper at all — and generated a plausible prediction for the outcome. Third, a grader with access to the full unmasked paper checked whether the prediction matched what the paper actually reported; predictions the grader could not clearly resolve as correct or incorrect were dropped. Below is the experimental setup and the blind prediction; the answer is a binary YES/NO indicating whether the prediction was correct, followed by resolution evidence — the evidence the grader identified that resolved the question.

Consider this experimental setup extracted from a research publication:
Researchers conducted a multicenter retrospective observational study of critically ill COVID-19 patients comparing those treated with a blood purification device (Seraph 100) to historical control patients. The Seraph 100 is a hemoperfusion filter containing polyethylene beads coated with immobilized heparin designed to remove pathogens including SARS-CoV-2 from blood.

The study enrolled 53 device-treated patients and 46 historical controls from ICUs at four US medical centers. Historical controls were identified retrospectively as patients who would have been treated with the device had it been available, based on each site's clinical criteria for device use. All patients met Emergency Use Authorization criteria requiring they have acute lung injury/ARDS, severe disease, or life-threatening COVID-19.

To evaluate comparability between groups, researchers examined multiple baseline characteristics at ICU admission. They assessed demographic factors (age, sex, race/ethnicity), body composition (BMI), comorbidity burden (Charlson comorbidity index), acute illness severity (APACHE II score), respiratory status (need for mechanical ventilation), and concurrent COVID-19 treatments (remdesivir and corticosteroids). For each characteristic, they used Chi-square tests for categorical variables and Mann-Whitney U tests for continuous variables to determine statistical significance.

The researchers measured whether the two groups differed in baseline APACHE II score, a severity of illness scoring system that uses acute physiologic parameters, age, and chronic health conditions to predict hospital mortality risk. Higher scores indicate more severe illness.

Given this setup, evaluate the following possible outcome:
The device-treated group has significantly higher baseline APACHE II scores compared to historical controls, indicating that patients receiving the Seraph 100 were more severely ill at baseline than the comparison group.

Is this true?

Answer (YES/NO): NO